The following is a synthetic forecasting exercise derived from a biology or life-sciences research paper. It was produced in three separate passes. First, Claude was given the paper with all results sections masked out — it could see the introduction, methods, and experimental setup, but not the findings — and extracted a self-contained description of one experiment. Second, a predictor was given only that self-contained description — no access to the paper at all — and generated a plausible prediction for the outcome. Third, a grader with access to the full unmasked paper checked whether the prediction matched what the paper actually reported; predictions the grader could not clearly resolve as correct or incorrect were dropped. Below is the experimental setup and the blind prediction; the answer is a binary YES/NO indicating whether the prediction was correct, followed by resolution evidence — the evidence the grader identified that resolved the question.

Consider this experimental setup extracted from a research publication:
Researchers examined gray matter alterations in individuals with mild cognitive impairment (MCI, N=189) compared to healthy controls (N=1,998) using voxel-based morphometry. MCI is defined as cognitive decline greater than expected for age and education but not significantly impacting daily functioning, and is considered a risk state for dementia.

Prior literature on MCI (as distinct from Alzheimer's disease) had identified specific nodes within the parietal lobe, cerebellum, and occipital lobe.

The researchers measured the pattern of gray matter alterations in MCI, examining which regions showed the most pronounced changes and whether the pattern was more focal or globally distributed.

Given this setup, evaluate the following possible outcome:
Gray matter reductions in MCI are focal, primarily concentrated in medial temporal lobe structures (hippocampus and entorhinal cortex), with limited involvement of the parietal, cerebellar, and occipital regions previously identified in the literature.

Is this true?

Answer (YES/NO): NO